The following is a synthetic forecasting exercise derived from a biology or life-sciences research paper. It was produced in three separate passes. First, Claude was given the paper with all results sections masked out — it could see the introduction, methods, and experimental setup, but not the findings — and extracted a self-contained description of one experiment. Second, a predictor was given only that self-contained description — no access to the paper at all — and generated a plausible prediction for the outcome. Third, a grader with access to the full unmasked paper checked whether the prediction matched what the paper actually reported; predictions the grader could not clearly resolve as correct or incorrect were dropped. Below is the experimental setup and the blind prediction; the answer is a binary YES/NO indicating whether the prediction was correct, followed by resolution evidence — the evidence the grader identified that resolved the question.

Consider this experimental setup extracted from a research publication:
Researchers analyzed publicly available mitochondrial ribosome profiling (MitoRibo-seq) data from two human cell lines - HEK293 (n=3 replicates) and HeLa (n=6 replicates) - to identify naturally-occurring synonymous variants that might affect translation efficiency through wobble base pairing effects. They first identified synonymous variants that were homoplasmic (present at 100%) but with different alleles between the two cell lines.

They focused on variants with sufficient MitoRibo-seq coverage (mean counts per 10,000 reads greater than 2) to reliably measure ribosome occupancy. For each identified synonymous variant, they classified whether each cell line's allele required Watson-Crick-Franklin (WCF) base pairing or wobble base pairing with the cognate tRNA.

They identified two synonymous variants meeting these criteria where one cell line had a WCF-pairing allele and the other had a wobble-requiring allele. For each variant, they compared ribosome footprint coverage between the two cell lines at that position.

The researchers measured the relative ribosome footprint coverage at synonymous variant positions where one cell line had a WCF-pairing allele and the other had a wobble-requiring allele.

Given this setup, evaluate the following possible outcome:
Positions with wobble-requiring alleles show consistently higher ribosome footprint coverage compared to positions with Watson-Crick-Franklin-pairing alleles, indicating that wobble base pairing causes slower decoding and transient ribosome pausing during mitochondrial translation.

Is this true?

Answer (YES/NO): YES